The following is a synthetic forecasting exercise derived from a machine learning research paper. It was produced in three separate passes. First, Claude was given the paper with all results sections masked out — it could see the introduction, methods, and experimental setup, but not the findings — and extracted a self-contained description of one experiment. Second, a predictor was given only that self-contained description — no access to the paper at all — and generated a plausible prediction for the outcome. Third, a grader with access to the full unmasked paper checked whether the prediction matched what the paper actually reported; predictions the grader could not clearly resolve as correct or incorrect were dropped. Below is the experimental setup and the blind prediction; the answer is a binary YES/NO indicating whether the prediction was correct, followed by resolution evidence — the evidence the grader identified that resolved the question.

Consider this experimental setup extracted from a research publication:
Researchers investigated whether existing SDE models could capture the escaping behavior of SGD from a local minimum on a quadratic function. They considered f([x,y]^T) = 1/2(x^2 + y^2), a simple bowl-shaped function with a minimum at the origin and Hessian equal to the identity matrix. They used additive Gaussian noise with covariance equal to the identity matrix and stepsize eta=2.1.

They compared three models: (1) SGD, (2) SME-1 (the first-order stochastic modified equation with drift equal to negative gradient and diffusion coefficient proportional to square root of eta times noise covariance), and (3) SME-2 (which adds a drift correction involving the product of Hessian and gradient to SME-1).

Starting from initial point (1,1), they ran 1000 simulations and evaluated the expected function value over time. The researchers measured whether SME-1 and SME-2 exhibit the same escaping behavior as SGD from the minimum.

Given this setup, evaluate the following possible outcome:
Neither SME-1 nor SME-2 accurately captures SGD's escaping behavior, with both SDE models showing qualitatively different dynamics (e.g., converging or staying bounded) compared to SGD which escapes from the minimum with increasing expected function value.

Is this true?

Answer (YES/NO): YES